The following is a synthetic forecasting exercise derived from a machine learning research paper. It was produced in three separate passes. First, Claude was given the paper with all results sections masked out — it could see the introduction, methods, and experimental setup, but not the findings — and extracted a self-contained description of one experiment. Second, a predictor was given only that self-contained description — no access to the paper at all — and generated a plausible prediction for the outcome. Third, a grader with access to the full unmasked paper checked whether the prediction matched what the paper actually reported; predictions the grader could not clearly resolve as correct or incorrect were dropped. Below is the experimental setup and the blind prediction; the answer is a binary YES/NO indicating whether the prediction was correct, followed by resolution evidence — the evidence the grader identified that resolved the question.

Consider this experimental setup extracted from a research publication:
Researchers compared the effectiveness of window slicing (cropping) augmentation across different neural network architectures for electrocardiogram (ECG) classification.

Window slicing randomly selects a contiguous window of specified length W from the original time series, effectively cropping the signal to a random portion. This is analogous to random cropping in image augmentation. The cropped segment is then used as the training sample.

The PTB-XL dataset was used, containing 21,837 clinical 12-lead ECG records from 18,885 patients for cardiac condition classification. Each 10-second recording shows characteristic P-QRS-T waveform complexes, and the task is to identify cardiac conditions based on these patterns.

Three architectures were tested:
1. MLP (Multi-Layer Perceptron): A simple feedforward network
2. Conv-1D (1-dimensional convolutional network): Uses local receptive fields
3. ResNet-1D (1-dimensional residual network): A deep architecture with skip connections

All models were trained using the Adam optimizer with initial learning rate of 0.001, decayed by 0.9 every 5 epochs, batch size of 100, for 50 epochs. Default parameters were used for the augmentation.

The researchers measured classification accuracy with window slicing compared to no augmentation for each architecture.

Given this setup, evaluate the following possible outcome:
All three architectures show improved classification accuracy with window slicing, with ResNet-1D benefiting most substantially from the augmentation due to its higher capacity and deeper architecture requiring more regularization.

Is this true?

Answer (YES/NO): NO